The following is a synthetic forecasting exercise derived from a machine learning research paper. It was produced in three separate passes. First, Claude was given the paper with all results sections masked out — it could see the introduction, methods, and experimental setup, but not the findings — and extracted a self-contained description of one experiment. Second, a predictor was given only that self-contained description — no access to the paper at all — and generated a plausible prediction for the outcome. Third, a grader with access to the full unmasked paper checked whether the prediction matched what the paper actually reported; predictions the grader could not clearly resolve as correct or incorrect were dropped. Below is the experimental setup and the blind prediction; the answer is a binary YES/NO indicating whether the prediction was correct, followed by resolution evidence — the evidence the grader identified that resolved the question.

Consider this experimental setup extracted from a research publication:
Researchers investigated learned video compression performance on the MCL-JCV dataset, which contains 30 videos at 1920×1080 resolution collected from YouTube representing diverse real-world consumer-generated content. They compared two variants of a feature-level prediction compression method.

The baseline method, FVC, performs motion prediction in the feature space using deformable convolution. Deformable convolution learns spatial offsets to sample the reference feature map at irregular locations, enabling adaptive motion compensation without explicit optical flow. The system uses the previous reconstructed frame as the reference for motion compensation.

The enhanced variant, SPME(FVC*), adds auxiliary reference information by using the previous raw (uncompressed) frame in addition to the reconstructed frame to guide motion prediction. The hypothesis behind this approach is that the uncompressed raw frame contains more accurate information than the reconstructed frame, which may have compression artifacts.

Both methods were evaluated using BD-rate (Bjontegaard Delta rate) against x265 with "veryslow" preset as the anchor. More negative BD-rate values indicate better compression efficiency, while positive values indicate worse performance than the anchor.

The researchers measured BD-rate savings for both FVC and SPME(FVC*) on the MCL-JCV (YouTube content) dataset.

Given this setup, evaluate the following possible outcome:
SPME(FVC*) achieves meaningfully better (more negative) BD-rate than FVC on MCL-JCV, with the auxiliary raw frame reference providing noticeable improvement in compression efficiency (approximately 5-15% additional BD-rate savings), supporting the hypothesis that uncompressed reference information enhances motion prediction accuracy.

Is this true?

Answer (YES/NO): NO